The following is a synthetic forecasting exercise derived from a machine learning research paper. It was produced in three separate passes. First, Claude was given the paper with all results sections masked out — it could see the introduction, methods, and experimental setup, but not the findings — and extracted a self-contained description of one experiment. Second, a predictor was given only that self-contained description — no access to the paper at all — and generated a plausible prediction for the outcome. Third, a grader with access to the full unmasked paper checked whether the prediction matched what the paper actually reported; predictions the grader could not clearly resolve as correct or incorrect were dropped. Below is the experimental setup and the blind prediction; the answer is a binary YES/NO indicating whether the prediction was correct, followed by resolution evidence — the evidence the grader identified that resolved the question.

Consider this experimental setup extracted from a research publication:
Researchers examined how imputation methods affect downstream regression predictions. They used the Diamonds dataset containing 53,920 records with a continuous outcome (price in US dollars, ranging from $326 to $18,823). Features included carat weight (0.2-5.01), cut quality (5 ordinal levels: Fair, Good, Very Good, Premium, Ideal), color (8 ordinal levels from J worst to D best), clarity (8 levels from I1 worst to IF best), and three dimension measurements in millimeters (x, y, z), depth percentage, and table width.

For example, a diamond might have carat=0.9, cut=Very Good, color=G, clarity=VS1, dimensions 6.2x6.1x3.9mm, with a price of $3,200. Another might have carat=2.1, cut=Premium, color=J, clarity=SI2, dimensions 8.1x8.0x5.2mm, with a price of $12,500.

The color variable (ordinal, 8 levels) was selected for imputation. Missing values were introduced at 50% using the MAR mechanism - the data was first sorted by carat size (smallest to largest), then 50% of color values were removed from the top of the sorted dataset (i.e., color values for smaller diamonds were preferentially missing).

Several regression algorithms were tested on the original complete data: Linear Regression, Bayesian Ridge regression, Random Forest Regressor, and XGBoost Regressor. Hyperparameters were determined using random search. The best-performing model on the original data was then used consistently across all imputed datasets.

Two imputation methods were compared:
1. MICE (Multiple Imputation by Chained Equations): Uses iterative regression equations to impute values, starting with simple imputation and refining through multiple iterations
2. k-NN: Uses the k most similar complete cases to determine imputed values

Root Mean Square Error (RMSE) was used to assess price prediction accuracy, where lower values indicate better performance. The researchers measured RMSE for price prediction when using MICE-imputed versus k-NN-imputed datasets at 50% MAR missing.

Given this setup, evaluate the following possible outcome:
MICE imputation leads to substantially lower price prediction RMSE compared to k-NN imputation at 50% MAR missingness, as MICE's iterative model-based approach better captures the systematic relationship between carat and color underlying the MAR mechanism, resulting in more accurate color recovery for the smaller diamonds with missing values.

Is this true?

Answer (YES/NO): NO